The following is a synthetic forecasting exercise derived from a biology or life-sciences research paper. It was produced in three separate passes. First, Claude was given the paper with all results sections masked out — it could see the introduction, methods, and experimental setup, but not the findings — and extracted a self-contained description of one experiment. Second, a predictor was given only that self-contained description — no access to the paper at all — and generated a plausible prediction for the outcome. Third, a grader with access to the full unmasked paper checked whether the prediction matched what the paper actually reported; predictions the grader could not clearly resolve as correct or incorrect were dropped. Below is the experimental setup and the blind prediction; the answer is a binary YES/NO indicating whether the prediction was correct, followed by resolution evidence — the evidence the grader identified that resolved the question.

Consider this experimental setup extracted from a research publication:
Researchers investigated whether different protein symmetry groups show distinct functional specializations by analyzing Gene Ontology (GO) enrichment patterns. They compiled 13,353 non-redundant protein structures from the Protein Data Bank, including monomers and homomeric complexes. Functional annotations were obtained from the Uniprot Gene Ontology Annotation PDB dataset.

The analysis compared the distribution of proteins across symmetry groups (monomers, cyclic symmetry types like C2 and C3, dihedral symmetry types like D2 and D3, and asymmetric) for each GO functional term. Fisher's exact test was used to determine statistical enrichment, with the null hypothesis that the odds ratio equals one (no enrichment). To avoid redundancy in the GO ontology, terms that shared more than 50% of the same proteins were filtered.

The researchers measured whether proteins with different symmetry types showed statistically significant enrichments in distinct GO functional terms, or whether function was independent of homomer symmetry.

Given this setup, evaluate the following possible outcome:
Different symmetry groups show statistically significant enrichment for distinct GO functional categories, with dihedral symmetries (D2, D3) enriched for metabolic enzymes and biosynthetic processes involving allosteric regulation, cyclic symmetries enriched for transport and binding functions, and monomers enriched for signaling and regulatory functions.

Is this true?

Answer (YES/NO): NO